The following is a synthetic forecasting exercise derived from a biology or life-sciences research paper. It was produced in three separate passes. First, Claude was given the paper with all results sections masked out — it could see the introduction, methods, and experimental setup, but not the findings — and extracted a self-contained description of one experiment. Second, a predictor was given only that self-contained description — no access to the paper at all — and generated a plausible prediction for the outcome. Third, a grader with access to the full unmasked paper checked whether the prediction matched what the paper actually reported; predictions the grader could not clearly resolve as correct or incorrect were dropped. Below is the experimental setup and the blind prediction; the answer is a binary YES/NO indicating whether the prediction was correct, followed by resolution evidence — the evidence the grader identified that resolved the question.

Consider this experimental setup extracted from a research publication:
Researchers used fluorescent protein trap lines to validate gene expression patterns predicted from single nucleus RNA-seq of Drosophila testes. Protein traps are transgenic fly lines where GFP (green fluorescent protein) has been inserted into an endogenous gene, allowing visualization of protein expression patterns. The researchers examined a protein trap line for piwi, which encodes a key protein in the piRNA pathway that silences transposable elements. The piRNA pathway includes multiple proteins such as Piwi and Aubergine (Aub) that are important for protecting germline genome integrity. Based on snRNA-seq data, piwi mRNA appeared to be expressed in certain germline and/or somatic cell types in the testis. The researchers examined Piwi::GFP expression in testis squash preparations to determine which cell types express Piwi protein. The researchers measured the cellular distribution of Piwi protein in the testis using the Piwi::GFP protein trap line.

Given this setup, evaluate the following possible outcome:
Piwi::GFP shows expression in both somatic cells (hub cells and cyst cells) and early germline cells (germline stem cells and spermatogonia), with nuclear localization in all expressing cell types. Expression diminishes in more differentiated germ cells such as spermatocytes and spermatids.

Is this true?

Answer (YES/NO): NO